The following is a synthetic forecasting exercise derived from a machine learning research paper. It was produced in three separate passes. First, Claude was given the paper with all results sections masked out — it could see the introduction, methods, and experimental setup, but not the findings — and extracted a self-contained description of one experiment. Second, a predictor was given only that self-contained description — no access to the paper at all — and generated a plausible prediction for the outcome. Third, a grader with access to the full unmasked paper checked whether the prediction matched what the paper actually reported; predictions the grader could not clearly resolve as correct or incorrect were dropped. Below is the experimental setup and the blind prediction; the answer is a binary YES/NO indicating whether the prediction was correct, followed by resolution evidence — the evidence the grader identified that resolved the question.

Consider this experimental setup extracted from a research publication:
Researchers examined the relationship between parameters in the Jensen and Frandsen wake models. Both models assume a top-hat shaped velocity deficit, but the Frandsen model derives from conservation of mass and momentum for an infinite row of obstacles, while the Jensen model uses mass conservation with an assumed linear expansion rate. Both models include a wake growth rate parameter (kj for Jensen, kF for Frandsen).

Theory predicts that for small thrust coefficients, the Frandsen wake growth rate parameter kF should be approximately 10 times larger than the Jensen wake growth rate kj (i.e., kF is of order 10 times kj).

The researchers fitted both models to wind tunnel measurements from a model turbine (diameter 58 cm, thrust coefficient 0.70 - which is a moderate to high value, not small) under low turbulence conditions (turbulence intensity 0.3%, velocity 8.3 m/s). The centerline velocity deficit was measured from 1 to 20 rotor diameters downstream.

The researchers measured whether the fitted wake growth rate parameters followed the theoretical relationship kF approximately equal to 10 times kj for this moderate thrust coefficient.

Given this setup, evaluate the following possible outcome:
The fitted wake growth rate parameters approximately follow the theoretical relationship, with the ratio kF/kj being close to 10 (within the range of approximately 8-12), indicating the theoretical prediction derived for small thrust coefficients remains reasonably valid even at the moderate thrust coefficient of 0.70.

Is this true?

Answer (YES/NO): NO